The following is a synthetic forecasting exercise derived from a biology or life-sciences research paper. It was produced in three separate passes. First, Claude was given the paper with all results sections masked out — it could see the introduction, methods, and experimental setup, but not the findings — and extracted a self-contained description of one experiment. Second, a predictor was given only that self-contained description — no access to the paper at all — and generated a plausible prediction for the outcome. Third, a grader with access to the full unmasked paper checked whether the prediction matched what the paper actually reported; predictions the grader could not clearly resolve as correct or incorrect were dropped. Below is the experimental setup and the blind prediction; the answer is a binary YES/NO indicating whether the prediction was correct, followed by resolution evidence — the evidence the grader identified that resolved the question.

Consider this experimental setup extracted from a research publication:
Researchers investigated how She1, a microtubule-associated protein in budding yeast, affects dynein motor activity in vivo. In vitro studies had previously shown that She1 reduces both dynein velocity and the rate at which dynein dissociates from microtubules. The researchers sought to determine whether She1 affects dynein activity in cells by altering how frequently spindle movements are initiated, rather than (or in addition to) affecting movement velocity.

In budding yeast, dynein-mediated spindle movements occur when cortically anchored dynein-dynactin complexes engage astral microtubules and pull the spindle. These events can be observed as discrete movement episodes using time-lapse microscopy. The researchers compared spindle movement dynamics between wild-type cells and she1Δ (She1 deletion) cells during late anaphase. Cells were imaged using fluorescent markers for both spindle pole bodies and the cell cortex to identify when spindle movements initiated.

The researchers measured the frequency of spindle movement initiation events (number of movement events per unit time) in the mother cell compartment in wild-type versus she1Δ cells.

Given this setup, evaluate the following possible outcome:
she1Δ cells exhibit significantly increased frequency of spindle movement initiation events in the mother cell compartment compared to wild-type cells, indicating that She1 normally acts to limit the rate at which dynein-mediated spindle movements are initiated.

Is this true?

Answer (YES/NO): YES